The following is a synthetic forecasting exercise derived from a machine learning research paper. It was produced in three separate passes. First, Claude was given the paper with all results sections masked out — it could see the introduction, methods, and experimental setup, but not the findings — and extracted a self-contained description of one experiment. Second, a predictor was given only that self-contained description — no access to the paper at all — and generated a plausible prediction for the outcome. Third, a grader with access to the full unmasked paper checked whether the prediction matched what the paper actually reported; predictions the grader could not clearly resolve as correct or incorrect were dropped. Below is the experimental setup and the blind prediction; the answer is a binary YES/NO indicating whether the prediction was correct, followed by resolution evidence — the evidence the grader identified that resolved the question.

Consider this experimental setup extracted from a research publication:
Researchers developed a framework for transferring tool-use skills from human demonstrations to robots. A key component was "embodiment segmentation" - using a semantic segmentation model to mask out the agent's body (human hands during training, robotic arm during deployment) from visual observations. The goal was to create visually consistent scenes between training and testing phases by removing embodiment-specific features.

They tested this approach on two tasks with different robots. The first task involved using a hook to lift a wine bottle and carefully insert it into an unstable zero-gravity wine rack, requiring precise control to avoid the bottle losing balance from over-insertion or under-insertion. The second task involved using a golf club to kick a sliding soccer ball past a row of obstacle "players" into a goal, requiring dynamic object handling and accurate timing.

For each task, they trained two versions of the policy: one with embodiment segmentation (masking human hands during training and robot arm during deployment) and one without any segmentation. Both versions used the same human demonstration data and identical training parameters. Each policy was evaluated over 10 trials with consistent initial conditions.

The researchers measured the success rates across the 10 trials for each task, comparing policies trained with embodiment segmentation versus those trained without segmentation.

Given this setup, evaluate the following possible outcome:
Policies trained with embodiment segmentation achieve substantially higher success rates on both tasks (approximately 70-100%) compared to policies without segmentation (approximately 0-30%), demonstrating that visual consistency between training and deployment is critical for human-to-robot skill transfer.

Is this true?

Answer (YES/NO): NO